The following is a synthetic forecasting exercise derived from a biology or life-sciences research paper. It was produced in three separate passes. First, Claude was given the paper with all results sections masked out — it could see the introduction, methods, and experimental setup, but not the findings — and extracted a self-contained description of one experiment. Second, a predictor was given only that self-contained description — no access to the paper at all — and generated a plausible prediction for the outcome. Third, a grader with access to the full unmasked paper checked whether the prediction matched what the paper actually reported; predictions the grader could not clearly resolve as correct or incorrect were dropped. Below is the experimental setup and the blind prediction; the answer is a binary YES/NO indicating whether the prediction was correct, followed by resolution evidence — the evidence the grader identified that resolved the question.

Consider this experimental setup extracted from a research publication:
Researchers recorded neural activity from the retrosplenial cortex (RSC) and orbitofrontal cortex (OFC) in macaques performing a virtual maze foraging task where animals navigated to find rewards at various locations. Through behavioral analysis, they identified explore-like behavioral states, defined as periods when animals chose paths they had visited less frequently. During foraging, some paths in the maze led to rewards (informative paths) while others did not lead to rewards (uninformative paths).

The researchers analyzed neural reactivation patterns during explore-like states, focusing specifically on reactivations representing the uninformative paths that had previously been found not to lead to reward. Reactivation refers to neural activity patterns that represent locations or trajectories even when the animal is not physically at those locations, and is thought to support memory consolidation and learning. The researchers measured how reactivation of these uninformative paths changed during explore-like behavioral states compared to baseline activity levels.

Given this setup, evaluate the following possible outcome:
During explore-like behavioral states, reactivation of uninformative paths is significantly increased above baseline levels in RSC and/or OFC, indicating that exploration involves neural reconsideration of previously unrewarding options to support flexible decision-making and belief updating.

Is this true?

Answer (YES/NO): NO